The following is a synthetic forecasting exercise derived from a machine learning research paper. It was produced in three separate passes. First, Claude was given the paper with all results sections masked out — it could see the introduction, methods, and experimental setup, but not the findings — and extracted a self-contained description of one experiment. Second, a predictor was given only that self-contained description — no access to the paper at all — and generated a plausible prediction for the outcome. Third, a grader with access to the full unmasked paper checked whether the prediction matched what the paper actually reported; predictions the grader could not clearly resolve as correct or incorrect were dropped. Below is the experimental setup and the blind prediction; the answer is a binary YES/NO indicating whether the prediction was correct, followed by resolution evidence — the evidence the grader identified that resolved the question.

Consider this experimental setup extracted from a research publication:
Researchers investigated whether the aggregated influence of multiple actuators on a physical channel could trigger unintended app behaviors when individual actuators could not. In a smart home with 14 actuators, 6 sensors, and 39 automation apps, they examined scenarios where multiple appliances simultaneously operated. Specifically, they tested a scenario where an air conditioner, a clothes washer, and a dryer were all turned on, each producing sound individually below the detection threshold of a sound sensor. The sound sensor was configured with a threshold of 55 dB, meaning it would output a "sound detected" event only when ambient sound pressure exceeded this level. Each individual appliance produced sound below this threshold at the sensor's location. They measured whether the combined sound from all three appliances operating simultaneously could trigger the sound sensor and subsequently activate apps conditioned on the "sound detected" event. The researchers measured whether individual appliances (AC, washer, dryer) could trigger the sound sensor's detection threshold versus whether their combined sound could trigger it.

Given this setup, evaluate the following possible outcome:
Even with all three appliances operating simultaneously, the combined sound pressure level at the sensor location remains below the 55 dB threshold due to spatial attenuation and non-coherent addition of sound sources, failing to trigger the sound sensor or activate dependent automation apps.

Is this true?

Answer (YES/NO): NO